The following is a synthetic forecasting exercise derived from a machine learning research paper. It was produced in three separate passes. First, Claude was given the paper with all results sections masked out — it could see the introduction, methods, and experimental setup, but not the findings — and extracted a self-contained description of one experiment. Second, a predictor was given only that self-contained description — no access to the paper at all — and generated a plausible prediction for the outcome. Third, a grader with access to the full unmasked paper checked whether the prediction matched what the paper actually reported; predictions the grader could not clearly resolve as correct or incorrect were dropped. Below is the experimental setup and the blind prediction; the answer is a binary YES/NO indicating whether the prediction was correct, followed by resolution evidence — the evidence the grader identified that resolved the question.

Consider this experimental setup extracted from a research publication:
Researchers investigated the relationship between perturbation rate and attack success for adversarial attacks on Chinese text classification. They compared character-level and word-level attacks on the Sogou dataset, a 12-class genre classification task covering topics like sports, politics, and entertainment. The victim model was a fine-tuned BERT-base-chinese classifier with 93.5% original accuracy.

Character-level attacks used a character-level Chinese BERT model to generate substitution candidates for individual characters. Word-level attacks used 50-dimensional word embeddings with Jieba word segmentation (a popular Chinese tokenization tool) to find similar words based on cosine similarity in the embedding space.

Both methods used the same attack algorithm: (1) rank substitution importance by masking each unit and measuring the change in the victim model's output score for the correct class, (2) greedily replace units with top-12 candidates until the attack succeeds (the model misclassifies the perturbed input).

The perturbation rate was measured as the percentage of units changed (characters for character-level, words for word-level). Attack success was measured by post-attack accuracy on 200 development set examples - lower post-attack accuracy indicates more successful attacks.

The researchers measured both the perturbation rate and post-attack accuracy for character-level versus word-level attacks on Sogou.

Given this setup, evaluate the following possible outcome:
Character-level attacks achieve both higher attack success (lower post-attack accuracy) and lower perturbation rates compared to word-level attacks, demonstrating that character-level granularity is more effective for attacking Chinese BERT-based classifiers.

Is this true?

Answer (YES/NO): NO